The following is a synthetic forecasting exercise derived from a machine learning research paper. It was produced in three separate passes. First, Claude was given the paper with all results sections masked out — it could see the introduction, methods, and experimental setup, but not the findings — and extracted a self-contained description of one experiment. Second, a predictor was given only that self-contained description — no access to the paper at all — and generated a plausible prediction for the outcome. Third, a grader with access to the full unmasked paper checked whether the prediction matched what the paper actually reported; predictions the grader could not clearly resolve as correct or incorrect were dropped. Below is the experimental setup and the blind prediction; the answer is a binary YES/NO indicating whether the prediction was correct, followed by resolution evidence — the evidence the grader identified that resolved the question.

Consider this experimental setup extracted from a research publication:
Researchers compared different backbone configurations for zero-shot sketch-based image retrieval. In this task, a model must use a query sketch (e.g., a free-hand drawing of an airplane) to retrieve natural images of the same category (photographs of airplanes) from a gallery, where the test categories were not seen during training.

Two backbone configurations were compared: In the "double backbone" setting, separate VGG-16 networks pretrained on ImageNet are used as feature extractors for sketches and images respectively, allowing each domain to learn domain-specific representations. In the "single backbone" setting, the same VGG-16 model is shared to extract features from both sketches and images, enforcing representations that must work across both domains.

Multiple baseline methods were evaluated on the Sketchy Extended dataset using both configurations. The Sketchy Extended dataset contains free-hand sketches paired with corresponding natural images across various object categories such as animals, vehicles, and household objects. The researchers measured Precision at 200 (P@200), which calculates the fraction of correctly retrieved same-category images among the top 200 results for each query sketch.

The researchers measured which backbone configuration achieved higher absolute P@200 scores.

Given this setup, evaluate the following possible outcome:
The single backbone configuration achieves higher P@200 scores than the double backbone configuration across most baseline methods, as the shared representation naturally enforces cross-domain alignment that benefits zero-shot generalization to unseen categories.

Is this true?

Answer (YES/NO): YES